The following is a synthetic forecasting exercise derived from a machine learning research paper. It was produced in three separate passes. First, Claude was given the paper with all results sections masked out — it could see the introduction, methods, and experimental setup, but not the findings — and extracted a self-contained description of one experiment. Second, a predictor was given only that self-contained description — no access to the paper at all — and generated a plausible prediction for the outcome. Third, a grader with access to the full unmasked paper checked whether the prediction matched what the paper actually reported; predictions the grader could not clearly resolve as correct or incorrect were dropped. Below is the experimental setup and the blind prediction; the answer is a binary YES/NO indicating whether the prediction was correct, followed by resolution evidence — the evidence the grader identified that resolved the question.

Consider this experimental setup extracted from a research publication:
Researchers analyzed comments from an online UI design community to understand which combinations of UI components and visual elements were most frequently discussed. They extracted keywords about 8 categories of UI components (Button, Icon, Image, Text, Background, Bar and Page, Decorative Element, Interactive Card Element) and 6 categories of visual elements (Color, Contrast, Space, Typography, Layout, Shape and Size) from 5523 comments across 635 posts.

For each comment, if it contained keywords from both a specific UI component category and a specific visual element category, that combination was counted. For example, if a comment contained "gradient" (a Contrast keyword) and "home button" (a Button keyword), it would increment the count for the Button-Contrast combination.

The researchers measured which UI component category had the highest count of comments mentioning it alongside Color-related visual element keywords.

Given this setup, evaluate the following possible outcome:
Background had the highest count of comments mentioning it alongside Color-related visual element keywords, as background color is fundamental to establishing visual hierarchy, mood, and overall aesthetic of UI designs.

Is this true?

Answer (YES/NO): NO